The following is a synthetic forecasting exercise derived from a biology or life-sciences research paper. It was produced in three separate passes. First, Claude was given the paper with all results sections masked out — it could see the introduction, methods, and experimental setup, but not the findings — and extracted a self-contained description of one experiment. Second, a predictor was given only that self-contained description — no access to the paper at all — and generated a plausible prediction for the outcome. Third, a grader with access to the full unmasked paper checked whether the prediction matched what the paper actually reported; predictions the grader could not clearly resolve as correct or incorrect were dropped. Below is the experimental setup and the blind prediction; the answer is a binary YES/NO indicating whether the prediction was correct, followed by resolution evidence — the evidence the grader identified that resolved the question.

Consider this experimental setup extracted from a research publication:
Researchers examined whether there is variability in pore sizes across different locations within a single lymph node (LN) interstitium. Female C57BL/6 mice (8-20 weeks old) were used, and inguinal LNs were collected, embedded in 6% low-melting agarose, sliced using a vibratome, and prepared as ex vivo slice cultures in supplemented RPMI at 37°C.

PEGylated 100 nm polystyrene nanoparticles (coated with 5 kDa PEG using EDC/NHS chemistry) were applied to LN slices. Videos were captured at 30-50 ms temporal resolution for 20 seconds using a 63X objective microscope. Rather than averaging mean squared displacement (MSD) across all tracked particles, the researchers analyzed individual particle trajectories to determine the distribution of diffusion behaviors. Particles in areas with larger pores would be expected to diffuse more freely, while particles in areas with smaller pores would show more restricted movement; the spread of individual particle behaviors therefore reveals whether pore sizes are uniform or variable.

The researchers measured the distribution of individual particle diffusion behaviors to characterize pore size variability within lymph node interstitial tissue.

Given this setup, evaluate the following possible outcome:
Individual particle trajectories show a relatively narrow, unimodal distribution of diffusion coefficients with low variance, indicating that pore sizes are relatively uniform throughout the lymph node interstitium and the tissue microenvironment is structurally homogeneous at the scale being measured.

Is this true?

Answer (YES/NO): NO